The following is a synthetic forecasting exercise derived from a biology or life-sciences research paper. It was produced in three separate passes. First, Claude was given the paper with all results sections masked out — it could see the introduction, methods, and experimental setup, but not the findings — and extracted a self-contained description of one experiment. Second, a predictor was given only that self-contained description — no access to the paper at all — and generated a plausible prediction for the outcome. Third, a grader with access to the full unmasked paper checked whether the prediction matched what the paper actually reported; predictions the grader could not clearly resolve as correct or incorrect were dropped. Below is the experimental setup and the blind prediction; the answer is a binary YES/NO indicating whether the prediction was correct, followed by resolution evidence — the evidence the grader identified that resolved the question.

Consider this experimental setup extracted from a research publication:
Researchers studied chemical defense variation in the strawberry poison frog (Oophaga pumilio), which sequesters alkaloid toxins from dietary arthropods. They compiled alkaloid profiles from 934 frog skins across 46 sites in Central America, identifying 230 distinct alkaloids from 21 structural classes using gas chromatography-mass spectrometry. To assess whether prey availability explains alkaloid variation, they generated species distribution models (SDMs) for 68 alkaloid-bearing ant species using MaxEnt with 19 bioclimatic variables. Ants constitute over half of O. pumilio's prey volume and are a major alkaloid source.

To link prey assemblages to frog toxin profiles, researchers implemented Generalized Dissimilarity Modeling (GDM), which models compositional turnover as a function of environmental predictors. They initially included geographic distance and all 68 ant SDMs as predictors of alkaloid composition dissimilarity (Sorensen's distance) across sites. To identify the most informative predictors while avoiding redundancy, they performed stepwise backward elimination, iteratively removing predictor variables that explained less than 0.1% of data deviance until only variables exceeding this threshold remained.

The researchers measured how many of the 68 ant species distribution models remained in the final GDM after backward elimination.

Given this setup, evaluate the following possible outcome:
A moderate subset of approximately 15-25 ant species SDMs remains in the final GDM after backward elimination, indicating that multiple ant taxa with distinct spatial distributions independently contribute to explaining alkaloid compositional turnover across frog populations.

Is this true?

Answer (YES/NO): NO